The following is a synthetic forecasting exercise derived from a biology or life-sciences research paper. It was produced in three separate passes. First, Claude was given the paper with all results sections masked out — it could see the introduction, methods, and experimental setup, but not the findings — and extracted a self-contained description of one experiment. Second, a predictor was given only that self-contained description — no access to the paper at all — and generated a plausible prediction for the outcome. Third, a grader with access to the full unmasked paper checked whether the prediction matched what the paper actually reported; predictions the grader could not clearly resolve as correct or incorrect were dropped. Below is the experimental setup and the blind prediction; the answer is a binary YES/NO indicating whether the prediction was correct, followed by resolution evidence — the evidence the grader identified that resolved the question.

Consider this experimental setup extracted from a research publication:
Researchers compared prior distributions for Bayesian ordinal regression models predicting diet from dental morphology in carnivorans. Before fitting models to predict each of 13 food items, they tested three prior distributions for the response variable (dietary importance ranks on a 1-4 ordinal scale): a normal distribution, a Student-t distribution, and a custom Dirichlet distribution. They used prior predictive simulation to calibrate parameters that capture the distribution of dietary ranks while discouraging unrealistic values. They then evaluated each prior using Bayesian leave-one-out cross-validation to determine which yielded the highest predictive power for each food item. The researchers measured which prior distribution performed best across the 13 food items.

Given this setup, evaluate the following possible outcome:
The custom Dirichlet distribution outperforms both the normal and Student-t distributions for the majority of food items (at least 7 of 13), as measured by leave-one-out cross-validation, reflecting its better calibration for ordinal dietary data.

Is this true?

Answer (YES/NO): NO